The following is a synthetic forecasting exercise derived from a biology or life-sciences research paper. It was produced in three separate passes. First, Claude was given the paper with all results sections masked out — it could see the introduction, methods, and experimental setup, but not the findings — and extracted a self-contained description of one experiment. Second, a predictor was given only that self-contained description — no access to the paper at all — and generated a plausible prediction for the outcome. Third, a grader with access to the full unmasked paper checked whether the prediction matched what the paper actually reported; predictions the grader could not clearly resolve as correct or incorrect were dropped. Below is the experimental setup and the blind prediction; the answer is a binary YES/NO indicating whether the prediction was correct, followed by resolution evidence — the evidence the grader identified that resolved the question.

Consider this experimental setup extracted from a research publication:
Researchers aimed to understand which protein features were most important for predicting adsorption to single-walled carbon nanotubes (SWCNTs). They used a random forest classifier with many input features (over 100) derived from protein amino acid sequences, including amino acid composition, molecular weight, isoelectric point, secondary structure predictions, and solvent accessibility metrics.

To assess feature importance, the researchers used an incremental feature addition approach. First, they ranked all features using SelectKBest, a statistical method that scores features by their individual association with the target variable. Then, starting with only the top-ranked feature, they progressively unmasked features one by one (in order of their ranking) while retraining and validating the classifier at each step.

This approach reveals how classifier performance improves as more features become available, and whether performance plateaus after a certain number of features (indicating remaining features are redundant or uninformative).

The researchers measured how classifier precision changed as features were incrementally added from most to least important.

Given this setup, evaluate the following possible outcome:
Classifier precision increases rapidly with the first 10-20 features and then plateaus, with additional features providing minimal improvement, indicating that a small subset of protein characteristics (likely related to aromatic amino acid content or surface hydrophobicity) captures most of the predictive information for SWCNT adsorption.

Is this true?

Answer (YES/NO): NO